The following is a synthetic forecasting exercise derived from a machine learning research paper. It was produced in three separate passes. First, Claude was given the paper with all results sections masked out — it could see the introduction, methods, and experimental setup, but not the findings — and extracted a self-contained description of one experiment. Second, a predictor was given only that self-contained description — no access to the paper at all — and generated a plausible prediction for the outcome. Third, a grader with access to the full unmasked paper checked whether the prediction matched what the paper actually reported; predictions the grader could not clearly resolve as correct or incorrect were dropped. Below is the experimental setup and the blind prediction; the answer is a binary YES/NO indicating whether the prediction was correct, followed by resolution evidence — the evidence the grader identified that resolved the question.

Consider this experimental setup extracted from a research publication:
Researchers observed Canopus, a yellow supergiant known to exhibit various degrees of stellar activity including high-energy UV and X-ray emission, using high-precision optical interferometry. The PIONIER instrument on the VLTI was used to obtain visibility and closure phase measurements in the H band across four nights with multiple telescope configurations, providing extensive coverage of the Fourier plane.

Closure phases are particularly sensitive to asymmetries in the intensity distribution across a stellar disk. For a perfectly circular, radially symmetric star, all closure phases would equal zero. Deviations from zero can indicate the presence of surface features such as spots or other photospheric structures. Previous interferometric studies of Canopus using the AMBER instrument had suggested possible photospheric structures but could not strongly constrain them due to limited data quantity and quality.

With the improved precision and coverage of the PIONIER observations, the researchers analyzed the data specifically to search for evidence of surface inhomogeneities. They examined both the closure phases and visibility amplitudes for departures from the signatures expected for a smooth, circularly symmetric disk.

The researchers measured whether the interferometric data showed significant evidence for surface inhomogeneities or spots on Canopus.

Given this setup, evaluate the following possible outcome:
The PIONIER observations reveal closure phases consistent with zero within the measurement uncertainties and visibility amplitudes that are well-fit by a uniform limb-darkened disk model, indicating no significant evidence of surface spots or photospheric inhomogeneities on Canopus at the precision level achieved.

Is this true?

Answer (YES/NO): NO